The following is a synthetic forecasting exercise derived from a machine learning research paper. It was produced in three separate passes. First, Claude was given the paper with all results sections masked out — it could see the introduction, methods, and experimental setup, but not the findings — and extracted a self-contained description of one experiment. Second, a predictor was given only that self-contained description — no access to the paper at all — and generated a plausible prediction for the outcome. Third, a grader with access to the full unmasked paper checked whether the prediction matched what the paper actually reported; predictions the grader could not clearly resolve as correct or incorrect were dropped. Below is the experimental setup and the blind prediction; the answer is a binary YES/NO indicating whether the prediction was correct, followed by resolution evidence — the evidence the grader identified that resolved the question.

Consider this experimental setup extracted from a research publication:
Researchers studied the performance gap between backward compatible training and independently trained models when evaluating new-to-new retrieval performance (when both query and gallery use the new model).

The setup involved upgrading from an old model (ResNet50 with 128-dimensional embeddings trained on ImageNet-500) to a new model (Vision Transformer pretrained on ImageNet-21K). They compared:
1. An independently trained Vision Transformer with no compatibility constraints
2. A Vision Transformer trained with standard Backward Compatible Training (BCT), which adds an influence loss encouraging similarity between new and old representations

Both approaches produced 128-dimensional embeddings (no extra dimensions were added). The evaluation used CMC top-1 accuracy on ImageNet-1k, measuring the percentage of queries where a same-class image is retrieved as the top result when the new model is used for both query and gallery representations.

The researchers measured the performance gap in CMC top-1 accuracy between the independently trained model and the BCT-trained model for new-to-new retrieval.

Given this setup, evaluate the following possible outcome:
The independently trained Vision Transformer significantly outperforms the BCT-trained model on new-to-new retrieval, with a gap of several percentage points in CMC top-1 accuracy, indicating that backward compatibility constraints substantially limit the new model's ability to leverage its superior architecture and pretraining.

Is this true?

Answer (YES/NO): YES